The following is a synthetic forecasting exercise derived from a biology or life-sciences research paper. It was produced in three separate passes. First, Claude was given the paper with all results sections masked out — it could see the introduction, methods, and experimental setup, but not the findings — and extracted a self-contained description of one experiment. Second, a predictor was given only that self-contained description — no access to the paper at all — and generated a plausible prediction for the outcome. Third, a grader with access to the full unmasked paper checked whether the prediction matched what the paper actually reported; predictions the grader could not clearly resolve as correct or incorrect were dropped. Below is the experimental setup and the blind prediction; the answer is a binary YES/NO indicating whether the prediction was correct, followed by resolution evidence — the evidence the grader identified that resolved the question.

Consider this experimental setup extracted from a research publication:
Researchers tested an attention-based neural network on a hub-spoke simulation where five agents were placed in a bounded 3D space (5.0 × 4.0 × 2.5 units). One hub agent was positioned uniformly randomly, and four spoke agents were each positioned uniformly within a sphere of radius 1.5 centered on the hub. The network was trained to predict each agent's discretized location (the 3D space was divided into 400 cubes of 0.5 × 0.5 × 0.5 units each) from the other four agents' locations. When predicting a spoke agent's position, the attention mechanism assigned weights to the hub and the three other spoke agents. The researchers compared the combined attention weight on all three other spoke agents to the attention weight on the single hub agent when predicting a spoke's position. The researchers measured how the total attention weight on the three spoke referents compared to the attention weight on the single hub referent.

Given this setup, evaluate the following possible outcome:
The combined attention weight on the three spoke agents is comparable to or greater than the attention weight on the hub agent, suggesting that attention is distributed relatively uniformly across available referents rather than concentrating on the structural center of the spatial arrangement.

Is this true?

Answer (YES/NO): NO